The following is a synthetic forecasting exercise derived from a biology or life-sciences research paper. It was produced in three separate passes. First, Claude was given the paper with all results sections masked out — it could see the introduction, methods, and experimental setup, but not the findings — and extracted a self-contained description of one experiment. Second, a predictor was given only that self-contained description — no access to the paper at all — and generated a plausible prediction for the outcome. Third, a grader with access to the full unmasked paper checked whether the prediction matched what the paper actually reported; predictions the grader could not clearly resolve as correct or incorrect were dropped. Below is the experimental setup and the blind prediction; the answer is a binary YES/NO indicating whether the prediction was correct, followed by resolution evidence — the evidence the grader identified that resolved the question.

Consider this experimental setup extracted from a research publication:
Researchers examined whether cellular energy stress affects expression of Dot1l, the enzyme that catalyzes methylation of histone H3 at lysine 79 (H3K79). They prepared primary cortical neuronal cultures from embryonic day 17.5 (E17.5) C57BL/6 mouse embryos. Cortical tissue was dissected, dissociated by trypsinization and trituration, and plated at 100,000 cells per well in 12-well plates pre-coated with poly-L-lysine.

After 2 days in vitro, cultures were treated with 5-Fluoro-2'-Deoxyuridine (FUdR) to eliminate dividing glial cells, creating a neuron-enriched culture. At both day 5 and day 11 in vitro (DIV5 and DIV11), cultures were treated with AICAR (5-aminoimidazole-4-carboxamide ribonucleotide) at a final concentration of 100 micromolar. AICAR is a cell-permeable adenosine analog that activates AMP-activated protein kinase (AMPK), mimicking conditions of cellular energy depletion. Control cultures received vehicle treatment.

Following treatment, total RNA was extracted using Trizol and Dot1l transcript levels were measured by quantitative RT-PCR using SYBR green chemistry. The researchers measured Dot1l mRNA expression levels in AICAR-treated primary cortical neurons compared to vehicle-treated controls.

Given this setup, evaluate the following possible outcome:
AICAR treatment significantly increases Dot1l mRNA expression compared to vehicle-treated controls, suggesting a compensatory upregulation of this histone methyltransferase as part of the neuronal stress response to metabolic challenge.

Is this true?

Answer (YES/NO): YES